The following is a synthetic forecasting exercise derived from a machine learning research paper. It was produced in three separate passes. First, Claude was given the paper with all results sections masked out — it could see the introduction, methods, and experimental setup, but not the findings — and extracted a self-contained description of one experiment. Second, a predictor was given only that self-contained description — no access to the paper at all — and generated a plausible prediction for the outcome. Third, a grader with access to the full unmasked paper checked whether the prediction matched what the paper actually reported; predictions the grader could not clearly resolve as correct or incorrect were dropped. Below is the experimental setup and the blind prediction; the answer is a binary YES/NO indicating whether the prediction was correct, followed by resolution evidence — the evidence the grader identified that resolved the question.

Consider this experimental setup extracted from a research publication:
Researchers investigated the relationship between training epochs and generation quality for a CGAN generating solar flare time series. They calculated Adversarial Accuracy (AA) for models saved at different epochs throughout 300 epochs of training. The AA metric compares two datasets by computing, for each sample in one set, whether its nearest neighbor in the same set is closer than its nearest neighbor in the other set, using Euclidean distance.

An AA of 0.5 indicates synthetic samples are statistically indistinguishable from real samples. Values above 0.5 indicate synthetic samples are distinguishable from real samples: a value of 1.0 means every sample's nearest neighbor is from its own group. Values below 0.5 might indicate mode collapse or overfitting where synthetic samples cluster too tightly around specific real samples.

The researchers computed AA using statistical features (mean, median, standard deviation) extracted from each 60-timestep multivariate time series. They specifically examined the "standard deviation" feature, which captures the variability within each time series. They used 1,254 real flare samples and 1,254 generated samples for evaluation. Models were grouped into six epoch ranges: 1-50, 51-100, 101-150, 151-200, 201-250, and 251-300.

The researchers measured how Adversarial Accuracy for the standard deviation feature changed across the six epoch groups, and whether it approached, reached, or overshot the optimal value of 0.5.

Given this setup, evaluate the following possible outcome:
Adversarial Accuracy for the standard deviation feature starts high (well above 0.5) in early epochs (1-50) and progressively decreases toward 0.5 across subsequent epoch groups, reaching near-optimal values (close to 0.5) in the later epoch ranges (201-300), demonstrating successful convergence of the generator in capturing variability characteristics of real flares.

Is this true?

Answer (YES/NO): NO